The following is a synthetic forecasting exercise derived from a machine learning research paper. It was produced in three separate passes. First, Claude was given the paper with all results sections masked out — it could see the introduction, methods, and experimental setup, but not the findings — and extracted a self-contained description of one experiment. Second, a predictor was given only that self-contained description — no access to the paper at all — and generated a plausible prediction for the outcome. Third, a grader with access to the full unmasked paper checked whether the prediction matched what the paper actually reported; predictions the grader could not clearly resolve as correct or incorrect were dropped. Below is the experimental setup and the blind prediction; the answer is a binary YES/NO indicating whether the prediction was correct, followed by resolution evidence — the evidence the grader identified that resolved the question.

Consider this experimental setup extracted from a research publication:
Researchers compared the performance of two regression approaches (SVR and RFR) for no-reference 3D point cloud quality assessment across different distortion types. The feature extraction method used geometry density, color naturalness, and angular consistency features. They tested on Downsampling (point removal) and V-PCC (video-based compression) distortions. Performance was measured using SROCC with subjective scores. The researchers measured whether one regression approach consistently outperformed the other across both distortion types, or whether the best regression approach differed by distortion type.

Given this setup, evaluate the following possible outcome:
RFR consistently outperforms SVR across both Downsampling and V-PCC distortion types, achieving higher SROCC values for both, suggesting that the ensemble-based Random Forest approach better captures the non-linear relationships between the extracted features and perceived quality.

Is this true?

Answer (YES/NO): NO